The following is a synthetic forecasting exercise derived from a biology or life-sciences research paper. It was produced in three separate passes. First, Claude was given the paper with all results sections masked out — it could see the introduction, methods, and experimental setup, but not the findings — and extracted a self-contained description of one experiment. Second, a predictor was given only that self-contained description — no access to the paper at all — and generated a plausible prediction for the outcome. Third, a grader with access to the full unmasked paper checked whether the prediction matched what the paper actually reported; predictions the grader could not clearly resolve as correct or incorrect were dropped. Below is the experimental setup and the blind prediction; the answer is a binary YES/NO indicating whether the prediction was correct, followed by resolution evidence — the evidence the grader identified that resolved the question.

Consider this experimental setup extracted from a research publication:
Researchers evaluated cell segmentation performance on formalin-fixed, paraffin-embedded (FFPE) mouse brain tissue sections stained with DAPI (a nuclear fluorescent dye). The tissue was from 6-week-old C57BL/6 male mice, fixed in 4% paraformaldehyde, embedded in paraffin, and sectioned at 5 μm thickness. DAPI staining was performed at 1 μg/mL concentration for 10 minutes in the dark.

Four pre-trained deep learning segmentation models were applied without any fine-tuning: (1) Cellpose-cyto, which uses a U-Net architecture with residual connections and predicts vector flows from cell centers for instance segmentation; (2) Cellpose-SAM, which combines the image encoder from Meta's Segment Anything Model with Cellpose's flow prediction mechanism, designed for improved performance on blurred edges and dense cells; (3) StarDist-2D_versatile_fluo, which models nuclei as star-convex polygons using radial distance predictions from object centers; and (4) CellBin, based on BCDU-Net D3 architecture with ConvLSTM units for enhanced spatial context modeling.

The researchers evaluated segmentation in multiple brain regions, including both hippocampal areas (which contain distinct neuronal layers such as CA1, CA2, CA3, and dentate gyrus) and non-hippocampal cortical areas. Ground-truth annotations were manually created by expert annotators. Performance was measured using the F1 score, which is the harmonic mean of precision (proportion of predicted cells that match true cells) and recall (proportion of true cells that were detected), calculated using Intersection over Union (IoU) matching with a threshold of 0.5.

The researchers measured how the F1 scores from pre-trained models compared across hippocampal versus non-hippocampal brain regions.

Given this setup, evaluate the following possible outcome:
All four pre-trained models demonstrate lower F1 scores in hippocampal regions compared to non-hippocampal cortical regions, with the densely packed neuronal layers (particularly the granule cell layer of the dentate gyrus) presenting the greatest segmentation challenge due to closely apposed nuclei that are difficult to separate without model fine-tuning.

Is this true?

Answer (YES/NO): NO